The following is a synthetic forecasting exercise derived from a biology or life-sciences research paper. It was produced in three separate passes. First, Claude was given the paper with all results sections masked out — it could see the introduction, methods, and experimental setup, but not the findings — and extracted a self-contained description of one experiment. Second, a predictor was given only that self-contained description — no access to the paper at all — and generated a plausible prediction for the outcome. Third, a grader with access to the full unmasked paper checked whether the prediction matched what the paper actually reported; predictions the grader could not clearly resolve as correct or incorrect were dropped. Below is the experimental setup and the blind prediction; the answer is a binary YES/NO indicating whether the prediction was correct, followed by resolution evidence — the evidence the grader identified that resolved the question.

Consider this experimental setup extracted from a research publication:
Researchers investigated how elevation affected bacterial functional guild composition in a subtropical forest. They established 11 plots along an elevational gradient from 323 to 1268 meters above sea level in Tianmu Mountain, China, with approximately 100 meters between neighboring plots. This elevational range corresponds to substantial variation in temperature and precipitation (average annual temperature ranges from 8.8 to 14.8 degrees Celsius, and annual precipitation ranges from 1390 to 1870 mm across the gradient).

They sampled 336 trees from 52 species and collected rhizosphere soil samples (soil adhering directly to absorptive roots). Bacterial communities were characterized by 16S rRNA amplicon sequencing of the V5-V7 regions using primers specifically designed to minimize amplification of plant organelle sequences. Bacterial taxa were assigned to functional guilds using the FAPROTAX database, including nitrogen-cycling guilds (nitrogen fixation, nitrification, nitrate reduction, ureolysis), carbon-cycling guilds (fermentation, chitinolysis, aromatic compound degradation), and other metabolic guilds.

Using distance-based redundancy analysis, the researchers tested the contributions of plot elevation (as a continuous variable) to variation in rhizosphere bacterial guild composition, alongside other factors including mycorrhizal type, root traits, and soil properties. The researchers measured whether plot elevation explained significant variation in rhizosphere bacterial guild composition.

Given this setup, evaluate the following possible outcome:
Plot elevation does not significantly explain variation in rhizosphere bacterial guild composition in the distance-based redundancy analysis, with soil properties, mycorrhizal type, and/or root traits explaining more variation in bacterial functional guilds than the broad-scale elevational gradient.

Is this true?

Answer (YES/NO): YES